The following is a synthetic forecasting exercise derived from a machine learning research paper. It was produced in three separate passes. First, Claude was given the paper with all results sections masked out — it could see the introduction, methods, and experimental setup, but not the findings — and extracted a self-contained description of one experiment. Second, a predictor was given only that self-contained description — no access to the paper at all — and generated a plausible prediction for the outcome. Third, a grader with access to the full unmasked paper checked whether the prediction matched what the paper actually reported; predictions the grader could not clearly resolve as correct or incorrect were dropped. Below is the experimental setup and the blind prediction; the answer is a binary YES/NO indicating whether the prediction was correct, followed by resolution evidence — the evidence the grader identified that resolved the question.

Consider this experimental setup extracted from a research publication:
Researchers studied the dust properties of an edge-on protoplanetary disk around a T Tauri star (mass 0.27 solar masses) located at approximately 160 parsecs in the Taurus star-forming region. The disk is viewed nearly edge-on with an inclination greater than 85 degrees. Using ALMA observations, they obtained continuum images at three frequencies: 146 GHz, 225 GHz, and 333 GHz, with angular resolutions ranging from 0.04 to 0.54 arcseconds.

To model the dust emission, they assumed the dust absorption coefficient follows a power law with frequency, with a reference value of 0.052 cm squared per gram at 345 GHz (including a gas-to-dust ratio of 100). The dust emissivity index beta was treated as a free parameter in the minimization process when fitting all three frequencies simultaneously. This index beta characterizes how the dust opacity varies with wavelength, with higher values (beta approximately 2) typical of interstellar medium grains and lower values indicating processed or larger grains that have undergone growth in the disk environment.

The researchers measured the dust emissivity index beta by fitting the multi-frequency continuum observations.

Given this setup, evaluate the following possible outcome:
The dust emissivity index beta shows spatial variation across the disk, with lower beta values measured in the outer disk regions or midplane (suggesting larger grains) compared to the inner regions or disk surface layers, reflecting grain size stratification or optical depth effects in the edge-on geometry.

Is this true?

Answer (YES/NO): NO